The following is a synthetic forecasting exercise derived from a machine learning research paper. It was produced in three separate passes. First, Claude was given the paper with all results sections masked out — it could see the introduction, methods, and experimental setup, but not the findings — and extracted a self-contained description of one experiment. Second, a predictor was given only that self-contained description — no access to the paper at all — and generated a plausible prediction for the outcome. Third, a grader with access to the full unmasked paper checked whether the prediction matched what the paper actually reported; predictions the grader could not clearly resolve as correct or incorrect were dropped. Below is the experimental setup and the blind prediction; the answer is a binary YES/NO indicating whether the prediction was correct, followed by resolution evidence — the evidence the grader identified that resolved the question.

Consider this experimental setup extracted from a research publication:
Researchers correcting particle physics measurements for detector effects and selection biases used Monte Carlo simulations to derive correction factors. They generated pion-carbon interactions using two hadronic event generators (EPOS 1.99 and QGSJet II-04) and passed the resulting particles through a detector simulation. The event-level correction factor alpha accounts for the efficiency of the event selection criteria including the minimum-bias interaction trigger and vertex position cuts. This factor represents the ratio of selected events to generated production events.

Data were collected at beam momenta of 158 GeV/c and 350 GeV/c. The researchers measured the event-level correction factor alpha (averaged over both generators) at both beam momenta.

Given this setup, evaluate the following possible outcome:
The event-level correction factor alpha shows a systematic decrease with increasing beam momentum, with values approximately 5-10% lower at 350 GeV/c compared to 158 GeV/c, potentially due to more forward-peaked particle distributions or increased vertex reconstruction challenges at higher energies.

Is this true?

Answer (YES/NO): NO